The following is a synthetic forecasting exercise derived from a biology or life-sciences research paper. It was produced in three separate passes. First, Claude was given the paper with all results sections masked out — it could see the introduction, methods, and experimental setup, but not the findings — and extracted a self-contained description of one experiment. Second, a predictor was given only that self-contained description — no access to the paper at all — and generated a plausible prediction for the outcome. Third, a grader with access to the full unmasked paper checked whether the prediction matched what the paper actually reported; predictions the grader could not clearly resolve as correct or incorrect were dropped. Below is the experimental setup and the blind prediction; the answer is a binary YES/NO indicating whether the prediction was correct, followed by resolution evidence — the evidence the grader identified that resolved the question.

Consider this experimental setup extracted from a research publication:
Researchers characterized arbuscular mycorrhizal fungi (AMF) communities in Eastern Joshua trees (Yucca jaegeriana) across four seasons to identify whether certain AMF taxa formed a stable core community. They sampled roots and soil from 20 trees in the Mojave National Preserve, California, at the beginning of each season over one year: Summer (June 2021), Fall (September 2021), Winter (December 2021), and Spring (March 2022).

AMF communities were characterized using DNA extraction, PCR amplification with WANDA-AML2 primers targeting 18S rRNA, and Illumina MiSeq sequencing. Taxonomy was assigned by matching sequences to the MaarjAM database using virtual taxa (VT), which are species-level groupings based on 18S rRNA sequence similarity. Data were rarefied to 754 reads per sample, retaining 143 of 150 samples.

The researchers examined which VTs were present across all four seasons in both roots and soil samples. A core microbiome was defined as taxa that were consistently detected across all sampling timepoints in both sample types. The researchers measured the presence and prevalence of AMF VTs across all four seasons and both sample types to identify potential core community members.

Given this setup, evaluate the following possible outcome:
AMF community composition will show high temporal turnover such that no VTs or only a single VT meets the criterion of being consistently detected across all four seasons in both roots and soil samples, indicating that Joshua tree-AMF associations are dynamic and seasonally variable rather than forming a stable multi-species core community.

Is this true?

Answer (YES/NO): NO